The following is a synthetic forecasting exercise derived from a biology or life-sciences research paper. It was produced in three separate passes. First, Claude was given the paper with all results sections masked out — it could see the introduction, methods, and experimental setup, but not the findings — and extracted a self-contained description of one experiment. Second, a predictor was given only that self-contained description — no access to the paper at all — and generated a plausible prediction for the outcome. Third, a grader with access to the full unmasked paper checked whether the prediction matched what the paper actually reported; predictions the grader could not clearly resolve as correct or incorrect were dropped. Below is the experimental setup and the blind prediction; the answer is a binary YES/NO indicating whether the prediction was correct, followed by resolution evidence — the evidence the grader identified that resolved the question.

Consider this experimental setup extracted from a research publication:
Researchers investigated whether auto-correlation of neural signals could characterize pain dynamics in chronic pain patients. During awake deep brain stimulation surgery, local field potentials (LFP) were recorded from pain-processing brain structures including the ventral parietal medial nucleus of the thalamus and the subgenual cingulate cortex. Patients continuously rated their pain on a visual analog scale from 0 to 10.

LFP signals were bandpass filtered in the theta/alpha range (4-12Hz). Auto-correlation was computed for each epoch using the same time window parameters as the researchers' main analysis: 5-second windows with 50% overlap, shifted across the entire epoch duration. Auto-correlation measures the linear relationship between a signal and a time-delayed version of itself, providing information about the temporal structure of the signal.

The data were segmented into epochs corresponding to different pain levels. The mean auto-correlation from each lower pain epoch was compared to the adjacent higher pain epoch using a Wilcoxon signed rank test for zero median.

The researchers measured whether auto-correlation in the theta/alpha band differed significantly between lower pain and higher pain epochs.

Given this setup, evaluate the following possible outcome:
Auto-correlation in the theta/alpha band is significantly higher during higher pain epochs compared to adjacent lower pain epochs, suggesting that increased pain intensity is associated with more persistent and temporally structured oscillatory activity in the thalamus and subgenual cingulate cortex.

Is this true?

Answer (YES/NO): NO